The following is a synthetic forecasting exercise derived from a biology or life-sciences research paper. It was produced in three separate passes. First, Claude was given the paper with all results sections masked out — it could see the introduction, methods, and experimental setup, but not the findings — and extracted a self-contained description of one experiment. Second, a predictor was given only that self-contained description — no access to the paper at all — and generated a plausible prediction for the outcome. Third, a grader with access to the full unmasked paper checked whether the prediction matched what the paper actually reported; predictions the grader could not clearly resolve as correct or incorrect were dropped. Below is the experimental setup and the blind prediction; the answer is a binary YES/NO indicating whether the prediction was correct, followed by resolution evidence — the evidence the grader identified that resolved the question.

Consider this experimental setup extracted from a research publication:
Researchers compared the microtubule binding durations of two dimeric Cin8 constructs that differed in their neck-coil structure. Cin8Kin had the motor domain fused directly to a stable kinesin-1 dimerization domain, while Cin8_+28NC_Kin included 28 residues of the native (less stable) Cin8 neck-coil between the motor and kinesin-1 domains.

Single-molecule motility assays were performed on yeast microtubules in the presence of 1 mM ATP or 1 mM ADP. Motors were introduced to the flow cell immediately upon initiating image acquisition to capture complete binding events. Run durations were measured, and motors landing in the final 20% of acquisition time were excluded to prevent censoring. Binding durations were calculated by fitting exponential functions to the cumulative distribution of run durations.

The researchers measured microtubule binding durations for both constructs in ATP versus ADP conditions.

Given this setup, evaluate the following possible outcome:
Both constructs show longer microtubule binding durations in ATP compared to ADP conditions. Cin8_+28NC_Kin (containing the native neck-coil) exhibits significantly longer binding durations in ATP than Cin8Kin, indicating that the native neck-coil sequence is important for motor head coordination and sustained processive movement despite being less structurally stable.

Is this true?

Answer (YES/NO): NO